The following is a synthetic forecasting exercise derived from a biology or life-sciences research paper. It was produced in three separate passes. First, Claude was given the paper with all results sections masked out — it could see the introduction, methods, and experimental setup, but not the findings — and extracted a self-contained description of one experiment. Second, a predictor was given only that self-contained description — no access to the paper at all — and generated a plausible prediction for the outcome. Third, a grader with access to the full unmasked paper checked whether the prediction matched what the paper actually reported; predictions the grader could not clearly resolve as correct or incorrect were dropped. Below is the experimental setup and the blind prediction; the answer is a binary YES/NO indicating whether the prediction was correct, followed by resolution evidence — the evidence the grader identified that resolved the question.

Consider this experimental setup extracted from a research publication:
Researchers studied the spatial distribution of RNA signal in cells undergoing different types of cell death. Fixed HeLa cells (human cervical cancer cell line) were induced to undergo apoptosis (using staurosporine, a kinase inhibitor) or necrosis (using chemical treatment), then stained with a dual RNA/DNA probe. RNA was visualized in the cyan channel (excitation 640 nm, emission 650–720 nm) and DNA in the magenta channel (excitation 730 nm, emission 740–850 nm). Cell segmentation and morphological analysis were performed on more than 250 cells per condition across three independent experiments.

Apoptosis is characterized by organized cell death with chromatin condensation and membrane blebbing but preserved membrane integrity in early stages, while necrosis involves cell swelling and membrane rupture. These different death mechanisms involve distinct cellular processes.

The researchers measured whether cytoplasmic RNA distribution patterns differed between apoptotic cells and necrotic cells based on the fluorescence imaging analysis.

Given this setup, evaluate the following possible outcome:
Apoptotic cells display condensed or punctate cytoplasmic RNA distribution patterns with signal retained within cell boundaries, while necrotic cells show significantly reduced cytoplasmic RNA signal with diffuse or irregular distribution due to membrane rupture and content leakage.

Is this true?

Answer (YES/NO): NO